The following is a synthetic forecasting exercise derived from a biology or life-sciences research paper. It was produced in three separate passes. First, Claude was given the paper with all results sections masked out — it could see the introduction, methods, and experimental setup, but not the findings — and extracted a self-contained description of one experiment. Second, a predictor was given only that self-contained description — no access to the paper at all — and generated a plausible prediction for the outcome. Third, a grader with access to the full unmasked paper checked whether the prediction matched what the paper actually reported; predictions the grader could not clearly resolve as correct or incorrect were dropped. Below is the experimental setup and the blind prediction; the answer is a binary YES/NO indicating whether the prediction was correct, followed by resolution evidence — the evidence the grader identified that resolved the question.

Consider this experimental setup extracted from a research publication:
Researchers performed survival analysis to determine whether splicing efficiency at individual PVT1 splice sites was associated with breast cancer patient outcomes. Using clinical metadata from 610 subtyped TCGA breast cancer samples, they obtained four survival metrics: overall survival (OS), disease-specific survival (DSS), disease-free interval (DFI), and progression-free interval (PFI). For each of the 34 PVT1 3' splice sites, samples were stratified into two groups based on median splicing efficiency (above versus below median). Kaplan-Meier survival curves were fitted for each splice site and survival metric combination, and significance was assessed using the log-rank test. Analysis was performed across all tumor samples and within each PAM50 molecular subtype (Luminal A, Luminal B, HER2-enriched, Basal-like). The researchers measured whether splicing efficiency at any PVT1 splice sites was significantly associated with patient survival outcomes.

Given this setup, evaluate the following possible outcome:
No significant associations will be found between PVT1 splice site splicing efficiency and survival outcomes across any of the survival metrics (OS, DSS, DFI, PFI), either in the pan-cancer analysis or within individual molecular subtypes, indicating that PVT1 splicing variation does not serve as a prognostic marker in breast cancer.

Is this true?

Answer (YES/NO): NO